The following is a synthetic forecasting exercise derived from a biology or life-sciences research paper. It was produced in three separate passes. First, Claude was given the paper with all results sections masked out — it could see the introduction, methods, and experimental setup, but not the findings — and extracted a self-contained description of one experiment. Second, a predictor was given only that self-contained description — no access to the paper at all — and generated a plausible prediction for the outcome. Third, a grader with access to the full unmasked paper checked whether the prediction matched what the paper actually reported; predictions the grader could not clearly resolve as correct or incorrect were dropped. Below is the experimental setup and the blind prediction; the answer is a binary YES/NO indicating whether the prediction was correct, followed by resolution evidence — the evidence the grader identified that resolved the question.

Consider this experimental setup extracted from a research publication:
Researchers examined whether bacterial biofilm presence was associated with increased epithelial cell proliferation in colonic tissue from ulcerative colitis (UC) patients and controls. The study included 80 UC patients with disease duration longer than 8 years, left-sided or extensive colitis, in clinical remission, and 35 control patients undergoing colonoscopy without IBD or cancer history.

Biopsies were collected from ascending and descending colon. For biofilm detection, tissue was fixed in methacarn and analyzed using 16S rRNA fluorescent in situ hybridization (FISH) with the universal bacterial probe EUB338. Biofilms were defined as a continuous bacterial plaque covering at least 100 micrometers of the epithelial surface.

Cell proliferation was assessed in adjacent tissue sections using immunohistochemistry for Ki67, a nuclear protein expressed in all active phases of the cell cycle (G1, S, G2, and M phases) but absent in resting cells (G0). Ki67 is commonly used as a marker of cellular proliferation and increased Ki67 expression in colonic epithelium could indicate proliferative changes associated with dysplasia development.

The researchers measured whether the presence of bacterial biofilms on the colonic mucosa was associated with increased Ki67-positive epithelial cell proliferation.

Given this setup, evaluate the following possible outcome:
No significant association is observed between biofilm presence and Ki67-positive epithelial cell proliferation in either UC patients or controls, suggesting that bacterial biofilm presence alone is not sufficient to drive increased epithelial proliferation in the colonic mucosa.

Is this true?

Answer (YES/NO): NO